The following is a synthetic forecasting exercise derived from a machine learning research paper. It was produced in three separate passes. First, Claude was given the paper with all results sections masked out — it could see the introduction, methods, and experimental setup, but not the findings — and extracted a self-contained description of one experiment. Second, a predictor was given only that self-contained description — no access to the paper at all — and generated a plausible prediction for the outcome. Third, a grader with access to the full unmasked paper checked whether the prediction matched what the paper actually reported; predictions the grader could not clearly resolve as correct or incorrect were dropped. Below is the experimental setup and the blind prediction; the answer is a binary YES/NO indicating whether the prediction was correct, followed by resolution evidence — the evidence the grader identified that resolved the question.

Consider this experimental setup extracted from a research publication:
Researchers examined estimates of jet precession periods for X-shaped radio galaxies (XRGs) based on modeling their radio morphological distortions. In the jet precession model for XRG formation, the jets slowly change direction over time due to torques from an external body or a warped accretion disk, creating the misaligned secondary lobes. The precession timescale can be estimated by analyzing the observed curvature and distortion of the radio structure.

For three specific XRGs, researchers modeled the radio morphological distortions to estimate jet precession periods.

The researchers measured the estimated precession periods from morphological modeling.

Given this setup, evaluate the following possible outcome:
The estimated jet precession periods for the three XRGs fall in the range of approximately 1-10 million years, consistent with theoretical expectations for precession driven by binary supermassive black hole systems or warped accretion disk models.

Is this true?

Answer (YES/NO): NO